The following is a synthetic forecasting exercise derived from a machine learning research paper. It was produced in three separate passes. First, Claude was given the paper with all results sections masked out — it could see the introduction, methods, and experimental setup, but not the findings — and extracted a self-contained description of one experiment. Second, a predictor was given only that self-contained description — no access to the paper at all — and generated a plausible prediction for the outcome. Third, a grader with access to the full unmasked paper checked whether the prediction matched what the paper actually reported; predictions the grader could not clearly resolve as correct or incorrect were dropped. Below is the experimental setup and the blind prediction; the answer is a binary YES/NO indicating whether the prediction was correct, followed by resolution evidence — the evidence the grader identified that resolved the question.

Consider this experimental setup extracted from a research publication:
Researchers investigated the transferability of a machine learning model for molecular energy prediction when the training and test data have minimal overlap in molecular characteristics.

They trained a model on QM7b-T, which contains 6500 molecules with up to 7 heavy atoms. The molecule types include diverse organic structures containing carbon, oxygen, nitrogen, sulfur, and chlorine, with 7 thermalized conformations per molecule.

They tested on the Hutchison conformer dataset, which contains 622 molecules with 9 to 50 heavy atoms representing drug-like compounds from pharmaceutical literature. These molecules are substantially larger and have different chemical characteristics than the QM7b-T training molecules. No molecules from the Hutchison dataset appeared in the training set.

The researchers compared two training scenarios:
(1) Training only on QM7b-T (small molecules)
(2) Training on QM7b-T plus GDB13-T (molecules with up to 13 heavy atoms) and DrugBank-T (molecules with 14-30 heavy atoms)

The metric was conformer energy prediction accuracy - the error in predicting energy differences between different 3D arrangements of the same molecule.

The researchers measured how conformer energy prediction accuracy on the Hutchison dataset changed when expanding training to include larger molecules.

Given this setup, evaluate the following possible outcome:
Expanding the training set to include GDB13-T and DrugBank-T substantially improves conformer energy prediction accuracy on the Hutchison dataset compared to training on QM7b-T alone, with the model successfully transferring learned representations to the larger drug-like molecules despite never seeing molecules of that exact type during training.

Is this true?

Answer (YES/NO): NO